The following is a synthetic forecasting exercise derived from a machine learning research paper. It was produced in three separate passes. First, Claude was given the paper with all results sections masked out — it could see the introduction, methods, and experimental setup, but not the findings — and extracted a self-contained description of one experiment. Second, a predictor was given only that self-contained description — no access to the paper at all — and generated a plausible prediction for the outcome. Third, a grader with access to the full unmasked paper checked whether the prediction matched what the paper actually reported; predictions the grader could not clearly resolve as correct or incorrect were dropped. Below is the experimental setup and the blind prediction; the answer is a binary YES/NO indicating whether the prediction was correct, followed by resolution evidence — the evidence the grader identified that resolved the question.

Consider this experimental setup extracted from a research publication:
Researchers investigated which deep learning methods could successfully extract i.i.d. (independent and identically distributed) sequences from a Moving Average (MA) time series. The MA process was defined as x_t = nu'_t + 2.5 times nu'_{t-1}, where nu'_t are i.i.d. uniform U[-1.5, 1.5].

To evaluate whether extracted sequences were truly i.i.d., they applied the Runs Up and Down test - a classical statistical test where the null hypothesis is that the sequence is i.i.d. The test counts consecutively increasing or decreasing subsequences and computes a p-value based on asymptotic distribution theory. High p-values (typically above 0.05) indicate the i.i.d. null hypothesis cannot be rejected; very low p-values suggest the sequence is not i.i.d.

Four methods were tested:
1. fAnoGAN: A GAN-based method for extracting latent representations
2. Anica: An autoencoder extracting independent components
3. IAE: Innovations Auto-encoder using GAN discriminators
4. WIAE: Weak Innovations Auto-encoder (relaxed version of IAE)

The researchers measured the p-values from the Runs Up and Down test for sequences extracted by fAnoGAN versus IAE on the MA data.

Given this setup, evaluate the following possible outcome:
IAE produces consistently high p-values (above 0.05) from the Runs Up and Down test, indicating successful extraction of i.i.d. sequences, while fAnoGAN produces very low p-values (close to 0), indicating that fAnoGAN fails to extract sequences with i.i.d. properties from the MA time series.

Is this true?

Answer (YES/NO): NO